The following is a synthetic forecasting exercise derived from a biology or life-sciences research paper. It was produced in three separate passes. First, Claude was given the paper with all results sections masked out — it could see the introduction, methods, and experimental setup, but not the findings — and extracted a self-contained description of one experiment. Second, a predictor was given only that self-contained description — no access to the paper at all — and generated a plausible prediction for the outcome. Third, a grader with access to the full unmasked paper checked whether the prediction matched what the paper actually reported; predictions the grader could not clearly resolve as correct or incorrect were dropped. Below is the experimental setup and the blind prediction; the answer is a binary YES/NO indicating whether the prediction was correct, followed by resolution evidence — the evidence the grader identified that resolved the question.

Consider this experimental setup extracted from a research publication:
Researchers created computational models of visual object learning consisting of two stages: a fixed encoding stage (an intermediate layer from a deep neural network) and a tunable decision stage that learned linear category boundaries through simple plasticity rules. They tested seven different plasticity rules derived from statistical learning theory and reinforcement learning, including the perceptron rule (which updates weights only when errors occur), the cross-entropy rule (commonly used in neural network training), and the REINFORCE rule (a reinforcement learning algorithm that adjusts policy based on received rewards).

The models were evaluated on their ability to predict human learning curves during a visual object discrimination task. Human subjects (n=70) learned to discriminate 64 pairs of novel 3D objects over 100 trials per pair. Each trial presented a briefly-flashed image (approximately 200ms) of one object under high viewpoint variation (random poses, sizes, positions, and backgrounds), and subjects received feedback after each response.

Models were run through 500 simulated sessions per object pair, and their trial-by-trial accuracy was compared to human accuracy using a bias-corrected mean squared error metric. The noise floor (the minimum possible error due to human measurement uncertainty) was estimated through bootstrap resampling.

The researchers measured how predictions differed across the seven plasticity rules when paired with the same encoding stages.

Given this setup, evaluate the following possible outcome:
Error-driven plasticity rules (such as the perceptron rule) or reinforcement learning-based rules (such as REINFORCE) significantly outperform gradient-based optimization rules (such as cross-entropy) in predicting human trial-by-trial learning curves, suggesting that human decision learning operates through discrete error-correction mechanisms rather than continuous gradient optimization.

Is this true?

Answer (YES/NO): NO